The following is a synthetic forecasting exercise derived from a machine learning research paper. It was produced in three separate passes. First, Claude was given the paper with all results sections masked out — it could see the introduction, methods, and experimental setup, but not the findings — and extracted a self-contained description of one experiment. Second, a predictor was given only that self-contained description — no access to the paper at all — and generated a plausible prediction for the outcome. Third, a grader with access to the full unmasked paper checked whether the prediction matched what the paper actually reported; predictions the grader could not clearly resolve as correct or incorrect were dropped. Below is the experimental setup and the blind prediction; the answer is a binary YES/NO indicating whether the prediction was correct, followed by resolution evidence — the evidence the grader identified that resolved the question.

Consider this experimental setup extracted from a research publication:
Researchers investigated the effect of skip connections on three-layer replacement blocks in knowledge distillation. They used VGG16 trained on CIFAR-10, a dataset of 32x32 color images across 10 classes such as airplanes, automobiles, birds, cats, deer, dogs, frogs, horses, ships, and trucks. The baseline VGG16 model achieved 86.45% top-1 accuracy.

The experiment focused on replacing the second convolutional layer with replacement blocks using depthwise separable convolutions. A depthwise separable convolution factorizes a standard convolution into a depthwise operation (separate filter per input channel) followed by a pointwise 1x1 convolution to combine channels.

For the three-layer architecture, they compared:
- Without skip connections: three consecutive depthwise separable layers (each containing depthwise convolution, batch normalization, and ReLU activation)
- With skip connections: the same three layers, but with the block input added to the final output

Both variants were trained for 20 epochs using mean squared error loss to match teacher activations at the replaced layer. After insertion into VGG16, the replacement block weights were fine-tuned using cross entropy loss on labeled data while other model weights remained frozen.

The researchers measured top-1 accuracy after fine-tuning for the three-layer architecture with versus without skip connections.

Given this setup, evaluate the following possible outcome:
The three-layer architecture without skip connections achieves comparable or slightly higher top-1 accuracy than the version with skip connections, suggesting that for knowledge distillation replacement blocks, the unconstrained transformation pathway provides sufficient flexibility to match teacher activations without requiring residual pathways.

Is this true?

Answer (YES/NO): NO